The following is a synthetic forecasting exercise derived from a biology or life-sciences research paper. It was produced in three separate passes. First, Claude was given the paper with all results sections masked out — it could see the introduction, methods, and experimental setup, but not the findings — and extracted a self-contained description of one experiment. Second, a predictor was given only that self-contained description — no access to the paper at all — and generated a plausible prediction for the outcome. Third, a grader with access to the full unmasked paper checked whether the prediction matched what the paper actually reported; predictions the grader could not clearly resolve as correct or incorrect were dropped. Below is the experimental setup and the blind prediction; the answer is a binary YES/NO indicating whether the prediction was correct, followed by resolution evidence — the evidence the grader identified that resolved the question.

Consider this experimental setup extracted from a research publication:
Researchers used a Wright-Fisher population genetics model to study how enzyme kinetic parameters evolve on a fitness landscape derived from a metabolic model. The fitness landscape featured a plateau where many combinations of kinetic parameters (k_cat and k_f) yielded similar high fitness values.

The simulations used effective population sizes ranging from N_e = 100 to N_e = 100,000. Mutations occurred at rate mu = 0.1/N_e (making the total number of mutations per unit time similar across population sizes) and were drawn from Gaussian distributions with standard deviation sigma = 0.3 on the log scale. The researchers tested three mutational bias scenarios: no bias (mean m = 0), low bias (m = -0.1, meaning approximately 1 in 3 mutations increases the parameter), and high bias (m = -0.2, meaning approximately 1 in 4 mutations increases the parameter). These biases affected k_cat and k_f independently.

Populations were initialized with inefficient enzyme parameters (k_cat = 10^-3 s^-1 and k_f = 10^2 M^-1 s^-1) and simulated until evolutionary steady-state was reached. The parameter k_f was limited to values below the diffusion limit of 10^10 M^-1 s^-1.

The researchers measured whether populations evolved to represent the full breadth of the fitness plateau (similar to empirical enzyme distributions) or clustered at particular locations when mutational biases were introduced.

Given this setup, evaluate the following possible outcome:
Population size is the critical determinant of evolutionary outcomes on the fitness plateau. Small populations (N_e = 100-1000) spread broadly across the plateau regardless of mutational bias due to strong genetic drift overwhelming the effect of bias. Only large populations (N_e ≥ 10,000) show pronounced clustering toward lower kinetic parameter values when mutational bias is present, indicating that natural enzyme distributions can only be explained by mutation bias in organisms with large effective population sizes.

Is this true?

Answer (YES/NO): NO